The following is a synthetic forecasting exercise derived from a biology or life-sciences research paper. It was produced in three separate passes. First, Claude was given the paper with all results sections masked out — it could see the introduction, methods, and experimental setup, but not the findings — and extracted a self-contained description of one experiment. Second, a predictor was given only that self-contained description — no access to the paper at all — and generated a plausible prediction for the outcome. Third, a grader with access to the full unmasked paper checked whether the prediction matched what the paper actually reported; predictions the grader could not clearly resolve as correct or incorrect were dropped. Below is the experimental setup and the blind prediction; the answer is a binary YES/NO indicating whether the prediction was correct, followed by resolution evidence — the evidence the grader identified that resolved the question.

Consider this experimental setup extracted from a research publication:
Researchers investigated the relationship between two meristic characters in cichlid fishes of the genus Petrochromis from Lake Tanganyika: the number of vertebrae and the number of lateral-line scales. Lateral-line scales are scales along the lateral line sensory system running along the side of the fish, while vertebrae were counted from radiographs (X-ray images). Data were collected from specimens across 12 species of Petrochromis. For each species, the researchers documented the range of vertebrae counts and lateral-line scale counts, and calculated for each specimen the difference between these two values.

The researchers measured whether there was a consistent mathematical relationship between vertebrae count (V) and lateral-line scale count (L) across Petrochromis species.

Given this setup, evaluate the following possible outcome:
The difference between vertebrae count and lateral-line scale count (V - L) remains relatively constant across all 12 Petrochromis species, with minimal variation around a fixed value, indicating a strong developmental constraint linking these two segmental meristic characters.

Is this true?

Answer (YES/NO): NO